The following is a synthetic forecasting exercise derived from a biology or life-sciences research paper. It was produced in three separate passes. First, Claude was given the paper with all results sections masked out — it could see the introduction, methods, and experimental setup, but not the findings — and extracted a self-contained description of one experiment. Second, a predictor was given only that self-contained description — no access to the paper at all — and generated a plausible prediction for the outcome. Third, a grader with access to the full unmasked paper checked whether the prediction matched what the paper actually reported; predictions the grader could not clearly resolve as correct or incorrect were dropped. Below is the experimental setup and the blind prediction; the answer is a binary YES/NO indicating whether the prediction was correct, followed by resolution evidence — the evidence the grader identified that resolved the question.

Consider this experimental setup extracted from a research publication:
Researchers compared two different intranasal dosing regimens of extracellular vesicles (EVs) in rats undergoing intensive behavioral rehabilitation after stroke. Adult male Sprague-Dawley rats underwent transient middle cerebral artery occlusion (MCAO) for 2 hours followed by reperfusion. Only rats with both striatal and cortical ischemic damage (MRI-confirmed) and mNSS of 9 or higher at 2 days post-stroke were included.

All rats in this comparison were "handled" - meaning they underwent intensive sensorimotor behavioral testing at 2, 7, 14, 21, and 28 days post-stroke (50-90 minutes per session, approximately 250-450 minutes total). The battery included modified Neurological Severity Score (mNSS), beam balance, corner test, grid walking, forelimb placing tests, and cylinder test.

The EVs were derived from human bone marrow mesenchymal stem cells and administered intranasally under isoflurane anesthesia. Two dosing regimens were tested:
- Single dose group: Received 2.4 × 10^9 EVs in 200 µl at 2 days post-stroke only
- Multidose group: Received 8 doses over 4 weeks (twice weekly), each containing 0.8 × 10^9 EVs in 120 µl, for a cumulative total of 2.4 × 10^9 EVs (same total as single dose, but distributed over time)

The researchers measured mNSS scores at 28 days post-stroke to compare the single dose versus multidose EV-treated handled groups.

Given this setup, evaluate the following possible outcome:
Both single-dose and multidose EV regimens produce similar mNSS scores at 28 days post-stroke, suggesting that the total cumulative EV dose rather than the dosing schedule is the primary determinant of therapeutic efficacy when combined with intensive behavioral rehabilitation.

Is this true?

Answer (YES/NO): NO